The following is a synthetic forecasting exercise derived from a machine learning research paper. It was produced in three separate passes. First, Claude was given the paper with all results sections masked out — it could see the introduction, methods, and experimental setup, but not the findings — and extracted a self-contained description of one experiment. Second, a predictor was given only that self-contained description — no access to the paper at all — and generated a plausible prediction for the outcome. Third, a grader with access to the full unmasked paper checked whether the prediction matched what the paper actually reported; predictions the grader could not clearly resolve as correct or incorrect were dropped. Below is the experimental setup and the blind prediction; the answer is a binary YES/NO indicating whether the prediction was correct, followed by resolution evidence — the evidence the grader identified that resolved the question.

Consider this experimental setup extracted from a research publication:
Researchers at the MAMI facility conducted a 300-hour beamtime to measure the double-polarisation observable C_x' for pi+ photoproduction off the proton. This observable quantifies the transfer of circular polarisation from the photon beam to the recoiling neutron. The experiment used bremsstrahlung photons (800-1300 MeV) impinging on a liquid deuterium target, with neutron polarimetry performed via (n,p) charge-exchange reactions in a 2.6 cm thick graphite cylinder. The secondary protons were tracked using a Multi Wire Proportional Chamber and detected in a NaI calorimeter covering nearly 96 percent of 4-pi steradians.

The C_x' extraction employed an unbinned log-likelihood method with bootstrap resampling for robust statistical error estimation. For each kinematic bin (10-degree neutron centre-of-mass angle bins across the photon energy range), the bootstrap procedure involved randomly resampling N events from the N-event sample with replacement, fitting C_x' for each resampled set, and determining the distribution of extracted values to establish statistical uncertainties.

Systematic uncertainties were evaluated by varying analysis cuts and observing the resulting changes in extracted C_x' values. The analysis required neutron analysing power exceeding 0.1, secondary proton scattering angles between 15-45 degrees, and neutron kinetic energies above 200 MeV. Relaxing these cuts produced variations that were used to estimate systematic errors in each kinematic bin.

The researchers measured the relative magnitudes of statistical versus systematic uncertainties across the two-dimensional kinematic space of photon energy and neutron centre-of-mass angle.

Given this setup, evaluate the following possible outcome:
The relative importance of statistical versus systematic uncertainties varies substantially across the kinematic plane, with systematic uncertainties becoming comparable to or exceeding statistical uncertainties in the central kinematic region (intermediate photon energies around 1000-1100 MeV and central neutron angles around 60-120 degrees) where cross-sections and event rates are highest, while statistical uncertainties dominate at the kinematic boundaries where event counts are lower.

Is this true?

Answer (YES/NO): NO